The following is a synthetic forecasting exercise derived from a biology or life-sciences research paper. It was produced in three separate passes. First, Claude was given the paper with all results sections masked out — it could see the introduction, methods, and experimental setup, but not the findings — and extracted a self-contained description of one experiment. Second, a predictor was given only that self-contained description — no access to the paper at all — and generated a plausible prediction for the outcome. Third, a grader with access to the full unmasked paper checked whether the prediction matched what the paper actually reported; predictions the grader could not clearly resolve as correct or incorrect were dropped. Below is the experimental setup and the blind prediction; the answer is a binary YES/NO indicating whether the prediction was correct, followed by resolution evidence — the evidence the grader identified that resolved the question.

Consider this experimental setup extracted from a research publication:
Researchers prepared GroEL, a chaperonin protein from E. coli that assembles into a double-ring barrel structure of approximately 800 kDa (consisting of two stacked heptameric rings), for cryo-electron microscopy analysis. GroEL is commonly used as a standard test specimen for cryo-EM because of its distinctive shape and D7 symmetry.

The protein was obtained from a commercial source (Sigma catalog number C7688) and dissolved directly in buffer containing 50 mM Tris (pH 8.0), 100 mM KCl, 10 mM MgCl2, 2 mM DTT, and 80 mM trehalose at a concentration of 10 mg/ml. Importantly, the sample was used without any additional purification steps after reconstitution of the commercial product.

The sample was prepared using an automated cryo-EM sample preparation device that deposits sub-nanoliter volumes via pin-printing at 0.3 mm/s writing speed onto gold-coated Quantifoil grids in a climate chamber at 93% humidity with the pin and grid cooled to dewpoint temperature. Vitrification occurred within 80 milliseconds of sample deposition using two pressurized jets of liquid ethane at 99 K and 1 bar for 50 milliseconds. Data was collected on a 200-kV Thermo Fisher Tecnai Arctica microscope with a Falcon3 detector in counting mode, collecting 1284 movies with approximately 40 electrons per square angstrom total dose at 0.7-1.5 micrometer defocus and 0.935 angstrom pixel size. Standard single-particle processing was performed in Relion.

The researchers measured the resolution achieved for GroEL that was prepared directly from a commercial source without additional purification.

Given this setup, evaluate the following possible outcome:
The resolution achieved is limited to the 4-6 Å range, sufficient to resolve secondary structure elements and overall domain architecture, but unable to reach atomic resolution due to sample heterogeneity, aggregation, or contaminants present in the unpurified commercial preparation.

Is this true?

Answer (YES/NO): NO